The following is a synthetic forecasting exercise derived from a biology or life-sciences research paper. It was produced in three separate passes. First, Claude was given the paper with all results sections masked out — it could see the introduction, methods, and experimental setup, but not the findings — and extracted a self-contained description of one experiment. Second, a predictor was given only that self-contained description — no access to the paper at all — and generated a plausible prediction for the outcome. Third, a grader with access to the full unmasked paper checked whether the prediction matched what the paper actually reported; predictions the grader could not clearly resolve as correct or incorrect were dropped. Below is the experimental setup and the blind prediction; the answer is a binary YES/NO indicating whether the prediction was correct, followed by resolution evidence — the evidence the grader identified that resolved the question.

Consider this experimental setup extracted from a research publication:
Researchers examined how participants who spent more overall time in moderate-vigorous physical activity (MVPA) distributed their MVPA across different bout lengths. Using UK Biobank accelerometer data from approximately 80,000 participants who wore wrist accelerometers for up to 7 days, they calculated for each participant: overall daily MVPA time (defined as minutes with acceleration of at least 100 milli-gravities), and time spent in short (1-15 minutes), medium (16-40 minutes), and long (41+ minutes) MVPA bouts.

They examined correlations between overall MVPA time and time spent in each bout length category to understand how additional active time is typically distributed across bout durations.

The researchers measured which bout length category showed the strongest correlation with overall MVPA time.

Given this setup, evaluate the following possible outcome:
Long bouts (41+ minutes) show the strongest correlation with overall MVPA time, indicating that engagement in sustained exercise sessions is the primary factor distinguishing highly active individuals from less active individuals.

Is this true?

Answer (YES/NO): NO